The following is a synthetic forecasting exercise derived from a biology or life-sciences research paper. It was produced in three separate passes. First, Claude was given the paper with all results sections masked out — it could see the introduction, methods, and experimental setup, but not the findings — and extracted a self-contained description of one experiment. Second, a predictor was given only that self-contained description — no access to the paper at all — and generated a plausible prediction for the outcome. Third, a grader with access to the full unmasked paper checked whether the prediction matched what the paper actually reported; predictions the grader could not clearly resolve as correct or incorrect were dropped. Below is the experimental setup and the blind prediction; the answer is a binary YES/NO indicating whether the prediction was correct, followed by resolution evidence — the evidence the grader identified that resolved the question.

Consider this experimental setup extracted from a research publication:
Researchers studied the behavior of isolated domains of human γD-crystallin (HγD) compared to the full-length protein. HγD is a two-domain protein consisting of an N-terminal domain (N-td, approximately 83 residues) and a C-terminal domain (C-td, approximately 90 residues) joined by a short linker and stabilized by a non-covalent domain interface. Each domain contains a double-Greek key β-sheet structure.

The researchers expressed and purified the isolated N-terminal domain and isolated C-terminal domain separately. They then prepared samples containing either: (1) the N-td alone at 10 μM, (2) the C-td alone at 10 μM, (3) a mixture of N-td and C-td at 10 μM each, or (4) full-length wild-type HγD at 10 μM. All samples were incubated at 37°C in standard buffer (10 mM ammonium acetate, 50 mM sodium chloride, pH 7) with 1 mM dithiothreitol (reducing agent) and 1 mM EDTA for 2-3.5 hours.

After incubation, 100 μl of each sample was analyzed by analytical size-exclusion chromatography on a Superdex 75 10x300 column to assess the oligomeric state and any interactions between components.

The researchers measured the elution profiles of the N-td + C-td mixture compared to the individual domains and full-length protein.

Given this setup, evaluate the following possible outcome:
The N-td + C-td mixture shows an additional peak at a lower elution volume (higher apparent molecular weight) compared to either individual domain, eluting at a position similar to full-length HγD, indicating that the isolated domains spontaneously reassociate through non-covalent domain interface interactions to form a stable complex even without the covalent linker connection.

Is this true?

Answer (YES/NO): NO